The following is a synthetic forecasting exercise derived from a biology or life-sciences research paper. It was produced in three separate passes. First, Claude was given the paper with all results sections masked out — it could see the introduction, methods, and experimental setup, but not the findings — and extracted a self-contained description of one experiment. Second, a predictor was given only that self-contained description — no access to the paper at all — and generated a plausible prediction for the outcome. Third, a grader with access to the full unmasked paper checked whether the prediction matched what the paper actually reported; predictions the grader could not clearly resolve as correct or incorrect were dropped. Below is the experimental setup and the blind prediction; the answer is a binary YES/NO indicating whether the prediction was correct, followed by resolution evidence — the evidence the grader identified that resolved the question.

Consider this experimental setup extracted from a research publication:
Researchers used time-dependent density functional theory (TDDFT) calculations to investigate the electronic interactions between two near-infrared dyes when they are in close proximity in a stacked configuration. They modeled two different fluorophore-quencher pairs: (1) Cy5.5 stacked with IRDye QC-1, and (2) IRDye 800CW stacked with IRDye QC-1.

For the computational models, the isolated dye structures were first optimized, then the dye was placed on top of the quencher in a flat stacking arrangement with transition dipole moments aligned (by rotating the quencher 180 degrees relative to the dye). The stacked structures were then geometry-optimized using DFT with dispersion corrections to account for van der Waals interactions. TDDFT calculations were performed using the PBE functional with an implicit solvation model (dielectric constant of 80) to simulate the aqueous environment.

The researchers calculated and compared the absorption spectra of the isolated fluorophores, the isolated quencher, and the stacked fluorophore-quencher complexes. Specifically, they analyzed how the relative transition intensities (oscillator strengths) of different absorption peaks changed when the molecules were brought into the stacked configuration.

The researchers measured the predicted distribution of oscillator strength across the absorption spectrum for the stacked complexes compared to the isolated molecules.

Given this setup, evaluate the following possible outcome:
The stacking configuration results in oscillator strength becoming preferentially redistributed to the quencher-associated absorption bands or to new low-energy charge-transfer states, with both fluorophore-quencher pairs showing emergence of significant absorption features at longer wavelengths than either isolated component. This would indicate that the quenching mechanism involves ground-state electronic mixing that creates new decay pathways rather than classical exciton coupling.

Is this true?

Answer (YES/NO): NO